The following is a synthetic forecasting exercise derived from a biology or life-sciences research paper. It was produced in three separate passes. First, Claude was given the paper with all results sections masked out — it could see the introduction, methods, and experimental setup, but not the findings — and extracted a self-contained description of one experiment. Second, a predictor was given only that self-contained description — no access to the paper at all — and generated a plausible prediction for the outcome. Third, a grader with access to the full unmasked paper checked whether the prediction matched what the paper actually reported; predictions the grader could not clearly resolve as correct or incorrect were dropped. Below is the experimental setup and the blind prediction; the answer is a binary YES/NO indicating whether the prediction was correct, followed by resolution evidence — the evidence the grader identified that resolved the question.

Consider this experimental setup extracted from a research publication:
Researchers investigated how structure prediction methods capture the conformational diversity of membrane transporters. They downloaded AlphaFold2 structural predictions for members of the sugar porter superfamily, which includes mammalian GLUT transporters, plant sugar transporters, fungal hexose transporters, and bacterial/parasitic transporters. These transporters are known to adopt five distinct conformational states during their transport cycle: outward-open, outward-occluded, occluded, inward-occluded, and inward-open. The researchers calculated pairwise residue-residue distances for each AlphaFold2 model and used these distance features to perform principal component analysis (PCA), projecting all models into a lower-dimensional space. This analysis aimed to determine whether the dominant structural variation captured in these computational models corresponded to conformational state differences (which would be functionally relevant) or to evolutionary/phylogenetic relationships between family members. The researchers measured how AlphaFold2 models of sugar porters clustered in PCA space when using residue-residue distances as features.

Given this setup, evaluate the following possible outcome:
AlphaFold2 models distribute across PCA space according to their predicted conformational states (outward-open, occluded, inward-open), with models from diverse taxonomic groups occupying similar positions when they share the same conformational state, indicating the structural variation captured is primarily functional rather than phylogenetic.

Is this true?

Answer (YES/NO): NO